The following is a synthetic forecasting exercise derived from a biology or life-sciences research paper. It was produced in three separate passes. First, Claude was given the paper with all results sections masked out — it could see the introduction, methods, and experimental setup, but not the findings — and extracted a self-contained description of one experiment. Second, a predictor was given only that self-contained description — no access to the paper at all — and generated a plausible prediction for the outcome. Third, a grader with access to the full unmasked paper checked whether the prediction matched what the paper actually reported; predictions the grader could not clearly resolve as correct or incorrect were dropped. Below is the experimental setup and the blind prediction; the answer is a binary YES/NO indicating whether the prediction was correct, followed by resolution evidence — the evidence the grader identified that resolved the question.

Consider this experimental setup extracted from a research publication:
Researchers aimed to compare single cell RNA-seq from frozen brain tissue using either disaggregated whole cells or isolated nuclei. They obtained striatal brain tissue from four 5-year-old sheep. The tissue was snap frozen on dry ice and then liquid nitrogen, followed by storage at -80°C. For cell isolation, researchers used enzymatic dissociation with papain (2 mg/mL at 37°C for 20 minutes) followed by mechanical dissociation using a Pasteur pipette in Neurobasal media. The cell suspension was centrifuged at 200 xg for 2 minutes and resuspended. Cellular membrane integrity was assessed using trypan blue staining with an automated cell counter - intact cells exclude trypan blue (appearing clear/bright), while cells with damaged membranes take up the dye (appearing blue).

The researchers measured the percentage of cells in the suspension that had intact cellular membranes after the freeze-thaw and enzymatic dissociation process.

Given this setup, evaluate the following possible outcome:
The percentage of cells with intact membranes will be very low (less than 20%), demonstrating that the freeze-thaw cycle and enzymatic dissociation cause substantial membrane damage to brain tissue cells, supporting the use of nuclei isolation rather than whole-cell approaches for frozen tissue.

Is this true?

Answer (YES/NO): YES